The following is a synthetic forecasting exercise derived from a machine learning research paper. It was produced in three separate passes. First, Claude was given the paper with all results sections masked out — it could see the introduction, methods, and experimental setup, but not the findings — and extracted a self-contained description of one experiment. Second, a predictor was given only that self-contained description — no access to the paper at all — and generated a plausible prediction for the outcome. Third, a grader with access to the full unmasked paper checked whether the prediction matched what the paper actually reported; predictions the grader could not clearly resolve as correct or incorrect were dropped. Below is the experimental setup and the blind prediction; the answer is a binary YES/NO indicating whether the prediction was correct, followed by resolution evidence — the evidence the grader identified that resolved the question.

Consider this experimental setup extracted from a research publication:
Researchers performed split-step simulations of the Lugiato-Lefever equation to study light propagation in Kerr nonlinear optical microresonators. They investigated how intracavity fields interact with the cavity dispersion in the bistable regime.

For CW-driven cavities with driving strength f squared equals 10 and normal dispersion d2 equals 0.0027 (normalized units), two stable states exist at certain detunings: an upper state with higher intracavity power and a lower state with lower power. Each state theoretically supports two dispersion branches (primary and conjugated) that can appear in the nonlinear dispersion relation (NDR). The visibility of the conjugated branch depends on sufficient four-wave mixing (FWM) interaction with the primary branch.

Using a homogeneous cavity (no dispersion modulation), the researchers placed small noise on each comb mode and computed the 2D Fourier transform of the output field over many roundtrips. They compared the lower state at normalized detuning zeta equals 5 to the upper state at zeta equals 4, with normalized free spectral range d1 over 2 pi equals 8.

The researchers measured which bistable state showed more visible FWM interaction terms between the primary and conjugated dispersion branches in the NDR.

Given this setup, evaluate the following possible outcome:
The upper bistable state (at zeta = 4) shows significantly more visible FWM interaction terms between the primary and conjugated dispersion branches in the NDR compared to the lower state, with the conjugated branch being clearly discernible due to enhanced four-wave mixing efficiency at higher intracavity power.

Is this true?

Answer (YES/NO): YES